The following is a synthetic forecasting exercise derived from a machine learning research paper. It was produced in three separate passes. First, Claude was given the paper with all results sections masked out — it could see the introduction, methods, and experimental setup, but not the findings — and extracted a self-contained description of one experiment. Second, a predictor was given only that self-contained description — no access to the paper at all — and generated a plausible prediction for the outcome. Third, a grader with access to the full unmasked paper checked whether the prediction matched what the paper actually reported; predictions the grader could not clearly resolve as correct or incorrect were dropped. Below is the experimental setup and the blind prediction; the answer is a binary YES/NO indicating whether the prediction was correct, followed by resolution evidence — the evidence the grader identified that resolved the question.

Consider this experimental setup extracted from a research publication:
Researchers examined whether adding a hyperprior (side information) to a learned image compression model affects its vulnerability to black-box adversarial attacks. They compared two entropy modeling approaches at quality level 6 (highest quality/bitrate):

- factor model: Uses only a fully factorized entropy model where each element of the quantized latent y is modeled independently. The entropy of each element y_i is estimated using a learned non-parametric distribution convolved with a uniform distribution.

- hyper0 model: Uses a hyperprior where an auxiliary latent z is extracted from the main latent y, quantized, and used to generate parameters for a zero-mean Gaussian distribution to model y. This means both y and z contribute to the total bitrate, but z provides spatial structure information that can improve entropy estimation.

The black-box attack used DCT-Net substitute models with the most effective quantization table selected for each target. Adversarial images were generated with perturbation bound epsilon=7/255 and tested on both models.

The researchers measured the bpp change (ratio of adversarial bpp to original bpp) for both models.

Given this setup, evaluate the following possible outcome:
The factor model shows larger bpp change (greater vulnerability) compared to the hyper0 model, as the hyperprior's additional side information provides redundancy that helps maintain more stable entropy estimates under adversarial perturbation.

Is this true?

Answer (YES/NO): NO